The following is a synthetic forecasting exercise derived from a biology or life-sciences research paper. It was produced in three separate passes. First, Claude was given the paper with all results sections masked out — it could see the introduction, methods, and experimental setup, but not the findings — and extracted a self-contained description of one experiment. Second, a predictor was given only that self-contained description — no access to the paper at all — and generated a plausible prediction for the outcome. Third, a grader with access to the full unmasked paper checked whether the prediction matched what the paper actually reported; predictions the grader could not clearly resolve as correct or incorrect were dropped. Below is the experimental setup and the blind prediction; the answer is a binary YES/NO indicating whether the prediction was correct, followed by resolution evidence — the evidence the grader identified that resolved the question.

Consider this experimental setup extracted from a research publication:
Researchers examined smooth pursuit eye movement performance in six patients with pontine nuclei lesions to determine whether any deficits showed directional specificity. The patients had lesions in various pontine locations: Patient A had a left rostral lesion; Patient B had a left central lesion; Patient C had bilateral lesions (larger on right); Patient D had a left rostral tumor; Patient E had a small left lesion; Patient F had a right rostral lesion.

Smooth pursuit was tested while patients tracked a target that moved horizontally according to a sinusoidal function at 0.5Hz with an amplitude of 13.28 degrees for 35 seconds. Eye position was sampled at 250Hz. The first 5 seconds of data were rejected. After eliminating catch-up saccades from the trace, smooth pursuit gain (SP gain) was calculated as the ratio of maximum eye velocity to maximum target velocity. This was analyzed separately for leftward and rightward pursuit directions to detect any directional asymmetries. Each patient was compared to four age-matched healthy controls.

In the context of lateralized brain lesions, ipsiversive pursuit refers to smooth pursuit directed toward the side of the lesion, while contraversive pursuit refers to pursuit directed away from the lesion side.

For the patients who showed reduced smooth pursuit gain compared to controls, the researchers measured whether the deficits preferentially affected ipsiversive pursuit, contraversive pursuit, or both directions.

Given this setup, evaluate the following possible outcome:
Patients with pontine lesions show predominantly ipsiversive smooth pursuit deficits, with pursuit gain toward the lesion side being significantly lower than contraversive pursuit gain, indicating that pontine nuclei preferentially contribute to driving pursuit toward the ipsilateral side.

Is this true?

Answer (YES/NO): NO